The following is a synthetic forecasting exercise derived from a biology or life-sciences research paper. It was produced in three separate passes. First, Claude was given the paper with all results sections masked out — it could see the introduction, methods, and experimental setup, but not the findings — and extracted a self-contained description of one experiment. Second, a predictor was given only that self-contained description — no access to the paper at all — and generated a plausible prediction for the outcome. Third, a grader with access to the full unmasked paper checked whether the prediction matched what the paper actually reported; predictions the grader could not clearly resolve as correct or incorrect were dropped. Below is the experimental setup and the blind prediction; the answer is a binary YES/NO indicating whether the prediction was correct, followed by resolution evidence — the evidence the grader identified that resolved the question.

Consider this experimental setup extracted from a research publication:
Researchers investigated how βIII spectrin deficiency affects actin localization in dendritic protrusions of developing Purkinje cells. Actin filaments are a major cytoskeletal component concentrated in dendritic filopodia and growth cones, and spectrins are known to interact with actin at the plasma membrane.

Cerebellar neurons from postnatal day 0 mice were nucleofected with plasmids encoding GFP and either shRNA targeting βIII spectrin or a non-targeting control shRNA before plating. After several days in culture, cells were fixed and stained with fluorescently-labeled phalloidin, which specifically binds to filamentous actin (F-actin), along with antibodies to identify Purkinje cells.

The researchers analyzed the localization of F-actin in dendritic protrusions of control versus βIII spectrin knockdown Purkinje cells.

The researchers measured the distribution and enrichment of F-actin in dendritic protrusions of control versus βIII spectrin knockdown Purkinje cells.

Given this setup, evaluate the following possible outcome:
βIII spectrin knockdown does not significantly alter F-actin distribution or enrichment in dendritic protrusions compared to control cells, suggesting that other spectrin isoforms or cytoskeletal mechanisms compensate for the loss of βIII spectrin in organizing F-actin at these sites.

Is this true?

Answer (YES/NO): NO